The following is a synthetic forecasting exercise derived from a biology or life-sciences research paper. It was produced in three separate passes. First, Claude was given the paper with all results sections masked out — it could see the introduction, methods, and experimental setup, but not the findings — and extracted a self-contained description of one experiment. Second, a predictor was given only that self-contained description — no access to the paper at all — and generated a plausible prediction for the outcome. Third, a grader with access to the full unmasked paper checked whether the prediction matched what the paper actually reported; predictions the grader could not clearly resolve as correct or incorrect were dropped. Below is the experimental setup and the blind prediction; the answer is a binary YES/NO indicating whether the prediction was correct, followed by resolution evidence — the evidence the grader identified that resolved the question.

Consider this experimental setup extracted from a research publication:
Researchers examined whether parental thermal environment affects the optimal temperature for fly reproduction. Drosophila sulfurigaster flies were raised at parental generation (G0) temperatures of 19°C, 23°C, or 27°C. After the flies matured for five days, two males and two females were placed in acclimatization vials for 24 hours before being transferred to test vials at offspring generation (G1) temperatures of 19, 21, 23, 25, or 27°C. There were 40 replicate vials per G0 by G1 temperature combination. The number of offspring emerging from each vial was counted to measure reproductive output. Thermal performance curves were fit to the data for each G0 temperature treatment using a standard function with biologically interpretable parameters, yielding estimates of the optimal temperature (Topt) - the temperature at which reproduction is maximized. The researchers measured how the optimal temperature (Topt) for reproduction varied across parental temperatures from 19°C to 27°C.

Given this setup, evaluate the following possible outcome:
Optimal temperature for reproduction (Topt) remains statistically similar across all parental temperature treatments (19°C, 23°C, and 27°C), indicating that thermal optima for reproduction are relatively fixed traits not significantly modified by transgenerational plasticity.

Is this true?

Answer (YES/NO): NO